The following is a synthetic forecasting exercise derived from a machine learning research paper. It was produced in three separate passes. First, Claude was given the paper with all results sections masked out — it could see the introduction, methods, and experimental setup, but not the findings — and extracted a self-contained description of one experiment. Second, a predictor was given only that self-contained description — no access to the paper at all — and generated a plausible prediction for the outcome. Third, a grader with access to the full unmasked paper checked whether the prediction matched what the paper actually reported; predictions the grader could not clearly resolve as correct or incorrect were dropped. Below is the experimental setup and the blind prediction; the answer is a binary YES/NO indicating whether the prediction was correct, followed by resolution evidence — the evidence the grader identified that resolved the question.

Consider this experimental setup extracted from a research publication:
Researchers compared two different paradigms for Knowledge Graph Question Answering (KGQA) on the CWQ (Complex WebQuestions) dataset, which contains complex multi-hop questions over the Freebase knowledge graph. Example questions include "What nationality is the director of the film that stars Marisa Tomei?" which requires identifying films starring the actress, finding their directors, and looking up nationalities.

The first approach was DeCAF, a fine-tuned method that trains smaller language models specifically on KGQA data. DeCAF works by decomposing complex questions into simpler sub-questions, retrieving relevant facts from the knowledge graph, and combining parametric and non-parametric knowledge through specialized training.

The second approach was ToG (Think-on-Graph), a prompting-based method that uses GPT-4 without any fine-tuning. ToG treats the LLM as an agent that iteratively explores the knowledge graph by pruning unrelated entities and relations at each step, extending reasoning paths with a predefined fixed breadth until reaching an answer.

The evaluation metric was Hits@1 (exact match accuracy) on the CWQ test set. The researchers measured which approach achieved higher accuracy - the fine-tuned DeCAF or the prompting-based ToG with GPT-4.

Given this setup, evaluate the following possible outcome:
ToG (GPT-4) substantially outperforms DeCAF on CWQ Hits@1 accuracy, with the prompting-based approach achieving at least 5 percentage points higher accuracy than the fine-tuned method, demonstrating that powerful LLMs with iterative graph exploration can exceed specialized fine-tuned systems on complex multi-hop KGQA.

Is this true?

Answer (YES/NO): NO